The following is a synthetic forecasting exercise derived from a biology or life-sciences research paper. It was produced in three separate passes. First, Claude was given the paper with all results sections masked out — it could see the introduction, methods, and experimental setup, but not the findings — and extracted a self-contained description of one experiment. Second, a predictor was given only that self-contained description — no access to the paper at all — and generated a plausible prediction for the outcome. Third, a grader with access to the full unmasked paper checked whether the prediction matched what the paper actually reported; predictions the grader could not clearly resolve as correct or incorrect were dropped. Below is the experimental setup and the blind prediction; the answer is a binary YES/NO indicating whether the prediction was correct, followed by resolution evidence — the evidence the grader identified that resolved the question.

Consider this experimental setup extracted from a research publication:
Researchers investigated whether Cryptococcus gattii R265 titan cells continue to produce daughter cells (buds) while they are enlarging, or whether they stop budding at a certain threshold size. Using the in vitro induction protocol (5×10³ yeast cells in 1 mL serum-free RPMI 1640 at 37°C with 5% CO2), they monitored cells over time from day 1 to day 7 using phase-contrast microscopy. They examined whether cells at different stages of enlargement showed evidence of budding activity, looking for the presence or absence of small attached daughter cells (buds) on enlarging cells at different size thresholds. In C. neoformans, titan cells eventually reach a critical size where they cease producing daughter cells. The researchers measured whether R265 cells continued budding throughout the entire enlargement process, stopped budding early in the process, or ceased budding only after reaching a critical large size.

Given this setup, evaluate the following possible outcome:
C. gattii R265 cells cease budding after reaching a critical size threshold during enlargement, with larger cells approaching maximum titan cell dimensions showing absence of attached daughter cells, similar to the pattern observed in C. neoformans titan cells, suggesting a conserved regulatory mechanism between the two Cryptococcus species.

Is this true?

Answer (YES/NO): NO